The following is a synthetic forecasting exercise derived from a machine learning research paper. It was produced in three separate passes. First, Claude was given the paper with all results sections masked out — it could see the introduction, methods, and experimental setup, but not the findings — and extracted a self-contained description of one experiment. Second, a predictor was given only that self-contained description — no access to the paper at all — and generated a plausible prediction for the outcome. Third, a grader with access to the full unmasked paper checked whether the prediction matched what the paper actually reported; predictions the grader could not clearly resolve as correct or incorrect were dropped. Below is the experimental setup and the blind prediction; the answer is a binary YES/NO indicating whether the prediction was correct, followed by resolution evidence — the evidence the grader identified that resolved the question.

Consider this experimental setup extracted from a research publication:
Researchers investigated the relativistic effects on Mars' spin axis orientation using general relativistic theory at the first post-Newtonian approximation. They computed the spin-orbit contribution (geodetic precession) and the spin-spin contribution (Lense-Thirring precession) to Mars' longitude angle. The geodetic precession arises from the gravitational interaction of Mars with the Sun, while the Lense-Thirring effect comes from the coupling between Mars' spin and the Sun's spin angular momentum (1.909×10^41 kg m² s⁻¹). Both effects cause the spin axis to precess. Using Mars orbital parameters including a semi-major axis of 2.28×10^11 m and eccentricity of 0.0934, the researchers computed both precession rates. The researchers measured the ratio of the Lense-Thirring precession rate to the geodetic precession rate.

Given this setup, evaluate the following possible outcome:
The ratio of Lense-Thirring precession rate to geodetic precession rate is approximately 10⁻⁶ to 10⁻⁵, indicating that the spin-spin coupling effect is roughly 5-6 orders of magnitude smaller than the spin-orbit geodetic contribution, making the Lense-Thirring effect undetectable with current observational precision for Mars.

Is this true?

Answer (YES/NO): NO